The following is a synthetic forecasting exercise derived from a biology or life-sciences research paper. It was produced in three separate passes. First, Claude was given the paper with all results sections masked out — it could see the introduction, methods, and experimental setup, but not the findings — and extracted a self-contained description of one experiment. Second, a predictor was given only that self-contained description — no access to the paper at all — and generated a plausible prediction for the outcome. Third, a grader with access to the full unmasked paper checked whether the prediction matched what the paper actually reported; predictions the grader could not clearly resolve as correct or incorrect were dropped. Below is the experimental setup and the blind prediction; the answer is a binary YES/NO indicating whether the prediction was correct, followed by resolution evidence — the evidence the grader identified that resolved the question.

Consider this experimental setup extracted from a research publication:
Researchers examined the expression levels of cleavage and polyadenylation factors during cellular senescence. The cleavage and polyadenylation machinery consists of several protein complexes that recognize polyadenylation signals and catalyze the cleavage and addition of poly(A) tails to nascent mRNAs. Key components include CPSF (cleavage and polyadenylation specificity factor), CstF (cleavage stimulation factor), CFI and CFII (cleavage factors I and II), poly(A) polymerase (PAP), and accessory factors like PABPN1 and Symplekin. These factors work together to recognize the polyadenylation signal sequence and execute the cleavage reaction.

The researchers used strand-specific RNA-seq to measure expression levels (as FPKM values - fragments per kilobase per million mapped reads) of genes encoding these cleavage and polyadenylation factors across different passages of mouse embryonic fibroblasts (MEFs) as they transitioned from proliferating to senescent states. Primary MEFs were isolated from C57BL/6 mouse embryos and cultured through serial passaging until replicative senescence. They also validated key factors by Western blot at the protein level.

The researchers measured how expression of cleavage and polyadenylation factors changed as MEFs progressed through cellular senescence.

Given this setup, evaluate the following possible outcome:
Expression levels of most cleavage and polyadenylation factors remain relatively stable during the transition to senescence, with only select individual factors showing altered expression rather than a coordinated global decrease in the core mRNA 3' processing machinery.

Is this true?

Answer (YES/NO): NO